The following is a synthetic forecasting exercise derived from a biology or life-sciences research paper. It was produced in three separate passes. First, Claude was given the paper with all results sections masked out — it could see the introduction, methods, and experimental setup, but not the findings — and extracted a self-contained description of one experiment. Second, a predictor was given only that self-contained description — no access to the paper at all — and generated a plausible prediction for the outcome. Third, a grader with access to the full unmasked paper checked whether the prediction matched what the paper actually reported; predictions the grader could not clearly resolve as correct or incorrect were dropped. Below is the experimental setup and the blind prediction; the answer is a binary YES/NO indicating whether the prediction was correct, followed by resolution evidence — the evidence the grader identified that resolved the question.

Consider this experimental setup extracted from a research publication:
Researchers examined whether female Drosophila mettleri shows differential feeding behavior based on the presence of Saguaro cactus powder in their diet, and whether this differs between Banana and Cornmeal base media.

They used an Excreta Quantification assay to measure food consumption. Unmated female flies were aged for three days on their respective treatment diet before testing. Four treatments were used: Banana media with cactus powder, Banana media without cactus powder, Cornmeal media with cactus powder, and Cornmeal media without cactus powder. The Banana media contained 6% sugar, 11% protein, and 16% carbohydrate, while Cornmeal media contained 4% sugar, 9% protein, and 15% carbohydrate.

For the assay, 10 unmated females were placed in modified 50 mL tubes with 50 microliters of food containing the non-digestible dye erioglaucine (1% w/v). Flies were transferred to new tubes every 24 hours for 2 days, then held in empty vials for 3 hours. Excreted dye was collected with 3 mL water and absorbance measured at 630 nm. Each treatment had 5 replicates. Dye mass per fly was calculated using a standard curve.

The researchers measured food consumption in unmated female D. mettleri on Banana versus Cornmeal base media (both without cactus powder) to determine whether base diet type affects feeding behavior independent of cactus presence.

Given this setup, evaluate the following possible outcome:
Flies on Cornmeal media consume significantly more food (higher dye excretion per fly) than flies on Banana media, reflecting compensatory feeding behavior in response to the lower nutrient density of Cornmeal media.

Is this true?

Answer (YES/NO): NO